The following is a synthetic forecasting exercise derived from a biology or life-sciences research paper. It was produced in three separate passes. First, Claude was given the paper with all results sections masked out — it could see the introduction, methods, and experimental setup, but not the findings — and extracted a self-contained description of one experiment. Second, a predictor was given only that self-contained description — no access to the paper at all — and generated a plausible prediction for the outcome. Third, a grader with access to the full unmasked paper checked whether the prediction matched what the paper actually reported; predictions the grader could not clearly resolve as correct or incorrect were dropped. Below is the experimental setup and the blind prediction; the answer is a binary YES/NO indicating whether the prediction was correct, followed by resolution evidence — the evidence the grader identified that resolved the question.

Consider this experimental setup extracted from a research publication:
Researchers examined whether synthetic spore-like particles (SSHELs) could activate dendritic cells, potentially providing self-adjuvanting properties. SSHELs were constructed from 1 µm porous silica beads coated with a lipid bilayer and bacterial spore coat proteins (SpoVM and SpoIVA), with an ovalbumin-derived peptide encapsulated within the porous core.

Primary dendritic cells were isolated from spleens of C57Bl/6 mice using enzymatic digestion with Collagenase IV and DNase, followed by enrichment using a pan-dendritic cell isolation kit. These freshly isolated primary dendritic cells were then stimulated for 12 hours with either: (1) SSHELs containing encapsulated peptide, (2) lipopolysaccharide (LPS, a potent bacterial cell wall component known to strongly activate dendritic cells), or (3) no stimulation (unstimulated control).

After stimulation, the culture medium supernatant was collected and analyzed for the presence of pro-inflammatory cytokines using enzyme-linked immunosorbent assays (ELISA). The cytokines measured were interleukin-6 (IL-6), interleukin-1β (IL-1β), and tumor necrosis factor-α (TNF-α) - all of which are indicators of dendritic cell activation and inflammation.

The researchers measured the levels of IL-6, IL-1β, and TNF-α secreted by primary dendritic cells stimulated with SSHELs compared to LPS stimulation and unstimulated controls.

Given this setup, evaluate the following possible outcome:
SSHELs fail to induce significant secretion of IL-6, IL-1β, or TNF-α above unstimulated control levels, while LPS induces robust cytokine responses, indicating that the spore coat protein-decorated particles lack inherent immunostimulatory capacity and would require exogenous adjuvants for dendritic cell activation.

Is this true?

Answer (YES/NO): NO